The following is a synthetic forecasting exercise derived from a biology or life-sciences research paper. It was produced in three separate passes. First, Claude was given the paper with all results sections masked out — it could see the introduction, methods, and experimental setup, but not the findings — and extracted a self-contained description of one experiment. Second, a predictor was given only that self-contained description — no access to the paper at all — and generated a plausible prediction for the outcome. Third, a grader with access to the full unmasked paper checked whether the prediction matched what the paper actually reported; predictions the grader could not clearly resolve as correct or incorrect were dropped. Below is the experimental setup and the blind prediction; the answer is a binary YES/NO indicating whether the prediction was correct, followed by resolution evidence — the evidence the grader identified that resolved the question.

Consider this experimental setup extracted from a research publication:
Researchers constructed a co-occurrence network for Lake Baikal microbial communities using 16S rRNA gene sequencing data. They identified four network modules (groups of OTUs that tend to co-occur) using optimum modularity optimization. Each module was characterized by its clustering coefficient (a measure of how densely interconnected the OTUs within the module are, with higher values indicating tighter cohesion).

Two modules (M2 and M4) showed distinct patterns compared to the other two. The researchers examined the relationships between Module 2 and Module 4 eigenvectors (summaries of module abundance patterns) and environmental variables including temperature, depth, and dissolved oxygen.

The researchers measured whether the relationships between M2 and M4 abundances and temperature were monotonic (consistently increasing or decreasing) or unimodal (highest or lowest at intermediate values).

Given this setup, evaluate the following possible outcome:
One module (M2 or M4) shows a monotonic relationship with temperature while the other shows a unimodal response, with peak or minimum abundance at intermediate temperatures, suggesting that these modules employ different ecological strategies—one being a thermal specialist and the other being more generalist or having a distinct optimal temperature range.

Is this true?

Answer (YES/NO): NO